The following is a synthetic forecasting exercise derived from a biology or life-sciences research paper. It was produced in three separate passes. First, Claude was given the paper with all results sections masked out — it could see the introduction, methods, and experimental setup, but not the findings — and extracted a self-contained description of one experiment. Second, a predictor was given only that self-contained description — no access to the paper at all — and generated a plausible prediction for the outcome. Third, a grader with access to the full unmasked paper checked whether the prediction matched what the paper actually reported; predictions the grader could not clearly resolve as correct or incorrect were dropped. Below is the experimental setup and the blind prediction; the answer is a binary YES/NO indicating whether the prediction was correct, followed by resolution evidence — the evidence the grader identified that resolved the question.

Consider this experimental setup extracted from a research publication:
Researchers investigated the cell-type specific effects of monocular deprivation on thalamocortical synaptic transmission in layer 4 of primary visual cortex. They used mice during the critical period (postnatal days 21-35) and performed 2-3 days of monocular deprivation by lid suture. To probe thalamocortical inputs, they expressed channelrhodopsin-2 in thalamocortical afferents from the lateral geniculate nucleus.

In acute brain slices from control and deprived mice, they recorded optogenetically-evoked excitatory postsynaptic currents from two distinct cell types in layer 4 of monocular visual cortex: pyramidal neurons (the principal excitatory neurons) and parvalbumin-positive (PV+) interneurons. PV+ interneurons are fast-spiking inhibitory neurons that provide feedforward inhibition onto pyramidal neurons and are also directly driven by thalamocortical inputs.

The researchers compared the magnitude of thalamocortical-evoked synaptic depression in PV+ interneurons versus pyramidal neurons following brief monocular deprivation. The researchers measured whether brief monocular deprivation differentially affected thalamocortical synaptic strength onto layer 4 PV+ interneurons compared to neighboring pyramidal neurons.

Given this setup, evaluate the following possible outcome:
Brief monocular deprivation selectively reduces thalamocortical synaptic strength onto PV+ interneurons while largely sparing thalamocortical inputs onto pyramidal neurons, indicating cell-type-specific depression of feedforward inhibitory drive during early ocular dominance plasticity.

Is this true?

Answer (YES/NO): NO